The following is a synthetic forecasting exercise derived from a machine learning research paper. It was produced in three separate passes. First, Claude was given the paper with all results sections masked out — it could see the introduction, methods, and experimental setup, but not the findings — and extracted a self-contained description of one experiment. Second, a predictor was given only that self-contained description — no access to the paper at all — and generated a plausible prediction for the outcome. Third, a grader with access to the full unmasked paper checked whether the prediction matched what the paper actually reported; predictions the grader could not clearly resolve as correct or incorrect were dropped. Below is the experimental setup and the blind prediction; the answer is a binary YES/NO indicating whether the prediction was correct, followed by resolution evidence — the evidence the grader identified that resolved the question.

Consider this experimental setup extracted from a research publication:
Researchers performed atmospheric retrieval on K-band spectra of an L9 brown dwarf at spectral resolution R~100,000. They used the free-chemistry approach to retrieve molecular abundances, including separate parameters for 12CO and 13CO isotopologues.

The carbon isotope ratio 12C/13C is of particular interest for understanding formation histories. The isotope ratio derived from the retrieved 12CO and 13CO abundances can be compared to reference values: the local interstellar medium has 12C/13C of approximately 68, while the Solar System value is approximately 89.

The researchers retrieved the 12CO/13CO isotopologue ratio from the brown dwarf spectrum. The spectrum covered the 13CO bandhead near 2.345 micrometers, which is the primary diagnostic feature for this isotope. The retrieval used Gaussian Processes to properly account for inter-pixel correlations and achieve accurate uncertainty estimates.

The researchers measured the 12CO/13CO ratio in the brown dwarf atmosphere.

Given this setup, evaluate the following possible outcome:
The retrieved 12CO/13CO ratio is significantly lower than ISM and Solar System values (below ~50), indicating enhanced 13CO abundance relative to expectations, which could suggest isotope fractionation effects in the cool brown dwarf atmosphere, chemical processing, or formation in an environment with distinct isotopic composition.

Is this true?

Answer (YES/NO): NO